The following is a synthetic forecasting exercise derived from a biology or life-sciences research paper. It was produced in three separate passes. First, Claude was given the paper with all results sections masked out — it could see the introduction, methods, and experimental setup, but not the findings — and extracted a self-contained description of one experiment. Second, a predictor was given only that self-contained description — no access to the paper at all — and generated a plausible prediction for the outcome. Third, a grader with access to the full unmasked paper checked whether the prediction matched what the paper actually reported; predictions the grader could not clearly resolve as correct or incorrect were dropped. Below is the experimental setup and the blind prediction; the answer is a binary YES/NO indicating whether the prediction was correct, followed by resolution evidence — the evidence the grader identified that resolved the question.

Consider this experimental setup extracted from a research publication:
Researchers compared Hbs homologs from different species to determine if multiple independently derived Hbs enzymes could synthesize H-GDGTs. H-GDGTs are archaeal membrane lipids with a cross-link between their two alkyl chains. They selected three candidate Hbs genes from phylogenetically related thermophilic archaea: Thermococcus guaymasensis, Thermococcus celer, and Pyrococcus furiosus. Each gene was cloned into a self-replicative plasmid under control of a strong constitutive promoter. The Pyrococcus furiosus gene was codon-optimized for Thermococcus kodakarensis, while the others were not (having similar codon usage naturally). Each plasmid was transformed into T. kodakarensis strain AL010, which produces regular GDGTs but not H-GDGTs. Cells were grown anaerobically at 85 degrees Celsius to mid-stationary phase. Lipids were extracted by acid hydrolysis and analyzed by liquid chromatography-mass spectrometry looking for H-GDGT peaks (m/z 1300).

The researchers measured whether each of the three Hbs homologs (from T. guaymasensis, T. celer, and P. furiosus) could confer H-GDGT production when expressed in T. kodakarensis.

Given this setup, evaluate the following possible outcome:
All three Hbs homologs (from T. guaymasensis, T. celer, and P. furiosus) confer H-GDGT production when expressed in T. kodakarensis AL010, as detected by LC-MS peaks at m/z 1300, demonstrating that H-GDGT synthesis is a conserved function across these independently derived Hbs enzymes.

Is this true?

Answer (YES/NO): YES